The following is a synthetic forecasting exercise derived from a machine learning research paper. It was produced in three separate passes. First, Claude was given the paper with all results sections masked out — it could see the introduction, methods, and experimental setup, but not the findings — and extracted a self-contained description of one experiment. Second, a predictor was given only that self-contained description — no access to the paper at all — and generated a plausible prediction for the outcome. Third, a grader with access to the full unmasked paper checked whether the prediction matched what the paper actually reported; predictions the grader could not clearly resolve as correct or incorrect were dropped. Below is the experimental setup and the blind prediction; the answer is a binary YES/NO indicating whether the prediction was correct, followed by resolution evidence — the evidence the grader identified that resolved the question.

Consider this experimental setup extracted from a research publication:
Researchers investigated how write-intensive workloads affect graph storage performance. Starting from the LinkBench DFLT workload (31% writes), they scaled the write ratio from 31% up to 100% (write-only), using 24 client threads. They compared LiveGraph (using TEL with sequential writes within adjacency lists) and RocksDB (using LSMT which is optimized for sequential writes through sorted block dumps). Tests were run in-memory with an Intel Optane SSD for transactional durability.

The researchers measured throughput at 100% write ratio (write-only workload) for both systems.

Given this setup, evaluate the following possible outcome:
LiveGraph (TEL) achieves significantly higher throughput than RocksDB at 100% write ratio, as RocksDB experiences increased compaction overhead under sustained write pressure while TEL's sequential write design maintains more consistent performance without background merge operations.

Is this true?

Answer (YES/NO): YES